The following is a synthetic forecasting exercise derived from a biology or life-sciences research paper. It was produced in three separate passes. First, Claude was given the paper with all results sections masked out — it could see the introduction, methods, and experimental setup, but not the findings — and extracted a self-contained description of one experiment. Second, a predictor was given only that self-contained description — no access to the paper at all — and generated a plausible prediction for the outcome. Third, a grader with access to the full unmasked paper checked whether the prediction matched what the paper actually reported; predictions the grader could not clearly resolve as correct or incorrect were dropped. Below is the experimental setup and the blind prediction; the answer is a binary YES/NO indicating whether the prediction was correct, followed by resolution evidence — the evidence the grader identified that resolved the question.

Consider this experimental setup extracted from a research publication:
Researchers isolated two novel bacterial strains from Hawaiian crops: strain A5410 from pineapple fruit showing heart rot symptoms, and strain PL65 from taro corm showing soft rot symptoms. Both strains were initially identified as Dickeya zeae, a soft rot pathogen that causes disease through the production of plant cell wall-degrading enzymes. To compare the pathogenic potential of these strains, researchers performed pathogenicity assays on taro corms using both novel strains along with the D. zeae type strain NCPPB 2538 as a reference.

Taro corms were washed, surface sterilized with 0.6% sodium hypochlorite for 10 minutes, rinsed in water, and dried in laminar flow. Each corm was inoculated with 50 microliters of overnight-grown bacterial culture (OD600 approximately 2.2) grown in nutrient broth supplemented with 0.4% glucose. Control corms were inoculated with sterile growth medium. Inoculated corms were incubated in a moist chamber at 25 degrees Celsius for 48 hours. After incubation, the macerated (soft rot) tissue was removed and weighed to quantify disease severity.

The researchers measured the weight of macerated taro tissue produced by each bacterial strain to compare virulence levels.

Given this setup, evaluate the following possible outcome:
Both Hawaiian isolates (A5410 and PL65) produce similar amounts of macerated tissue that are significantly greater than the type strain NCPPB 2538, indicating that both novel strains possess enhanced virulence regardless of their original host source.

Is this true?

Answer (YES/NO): NO